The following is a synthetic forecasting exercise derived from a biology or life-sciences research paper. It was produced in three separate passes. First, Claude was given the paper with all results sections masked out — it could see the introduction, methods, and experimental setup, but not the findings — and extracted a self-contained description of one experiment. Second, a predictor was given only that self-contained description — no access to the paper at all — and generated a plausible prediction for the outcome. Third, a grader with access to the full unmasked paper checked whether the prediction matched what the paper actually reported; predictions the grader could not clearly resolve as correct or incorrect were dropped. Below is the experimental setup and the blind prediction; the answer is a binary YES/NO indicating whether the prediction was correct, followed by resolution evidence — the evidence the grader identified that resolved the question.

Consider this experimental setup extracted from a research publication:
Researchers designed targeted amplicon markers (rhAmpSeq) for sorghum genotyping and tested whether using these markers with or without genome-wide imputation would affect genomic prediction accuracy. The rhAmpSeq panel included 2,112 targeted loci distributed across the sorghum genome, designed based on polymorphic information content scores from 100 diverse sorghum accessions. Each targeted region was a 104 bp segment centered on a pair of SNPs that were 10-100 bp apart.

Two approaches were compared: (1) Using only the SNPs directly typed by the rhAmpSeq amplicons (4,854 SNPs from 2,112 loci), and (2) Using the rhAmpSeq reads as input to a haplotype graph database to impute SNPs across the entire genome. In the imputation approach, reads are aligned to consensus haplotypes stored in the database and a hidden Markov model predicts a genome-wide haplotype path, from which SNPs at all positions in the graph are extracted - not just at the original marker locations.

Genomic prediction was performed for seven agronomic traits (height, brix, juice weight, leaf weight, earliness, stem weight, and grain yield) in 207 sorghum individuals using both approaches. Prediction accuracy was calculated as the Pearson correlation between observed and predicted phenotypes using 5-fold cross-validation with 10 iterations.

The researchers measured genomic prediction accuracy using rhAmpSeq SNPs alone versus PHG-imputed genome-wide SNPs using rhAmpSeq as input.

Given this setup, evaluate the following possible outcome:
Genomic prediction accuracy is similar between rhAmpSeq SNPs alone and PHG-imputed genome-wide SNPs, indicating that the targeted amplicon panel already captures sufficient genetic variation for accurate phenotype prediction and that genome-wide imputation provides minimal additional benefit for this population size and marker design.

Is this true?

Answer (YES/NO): YES